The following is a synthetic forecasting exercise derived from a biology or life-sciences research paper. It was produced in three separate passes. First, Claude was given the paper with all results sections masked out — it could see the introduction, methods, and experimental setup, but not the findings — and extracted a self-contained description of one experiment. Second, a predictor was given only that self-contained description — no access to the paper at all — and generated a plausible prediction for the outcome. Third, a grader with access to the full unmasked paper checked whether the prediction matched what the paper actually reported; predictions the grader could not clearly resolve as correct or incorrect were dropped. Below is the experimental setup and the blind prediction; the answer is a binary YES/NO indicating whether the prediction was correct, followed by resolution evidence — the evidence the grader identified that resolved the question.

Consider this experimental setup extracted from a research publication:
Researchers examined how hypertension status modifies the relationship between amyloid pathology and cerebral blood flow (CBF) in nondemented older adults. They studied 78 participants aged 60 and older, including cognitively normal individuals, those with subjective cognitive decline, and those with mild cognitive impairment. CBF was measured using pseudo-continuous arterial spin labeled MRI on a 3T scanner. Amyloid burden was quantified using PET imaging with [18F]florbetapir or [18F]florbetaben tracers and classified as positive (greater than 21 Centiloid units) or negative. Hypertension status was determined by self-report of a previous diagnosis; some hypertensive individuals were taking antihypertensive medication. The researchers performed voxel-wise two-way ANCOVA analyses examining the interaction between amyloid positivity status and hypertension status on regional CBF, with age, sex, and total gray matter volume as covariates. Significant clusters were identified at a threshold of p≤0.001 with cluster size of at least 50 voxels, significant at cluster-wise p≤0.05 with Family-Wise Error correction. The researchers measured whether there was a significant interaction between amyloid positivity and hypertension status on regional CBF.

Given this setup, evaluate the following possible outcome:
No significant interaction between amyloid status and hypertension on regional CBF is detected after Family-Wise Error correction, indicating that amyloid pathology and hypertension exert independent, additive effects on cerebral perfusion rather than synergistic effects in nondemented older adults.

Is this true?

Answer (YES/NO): NO